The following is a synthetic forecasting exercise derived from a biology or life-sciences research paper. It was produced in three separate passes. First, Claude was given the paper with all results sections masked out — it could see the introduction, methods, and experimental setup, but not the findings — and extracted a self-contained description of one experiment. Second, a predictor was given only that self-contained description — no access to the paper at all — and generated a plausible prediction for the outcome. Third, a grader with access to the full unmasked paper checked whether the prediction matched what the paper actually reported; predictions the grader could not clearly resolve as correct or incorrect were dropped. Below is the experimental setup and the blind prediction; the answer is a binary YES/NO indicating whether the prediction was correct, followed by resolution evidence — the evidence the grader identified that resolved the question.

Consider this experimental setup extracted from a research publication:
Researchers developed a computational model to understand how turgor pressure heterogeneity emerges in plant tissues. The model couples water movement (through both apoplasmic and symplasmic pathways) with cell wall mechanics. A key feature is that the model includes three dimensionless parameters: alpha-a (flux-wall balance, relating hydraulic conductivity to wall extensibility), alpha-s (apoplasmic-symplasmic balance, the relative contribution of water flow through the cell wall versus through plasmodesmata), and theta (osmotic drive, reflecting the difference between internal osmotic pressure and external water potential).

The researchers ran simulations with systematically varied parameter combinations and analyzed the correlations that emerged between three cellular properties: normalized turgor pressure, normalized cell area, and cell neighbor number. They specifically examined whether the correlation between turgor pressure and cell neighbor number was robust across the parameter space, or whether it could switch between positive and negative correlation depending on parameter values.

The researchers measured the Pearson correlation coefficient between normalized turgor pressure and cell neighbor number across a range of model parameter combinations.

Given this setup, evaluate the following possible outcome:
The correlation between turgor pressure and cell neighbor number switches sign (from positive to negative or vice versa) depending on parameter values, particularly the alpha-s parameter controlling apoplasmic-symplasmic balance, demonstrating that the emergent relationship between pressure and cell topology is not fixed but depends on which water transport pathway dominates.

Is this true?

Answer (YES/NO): NO